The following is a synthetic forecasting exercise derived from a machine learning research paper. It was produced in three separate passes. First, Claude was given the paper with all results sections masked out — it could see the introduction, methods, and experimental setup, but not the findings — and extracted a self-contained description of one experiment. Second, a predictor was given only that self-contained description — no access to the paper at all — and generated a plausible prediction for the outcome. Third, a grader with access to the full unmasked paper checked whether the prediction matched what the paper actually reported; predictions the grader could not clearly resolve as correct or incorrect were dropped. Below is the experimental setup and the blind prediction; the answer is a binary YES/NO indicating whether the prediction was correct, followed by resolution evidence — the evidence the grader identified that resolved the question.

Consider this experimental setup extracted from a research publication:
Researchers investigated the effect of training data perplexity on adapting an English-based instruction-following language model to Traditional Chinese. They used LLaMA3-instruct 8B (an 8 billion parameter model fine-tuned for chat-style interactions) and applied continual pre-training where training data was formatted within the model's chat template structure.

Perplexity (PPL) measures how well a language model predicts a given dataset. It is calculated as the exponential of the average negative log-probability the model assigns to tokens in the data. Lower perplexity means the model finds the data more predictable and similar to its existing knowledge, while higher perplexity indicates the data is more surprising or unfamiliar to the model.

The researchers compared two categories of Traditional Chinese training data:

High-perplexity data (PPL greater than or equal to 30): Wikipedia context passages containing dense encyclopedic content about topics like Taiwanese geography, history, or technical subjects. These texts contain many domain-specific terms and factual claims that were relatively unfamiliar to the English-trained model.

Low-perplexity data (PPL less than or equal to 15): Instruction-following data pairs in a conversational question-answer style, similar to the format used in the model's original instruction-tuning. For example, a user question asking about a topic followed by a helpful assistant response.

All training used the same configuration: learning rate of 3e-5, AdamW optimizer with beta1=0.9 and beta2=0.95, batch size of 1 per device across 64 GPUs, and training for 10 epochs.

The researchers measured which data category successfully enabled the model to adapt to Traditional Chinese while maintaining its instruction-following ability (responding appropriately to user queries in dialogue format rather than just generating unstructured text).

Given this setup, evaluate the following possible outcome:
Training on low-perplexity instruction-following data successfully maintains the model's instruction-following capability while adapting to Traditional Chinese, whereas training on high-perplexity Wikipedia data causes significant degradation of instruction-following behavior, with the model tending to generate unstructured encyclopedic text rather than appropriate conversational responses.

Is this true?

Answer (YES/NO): NO